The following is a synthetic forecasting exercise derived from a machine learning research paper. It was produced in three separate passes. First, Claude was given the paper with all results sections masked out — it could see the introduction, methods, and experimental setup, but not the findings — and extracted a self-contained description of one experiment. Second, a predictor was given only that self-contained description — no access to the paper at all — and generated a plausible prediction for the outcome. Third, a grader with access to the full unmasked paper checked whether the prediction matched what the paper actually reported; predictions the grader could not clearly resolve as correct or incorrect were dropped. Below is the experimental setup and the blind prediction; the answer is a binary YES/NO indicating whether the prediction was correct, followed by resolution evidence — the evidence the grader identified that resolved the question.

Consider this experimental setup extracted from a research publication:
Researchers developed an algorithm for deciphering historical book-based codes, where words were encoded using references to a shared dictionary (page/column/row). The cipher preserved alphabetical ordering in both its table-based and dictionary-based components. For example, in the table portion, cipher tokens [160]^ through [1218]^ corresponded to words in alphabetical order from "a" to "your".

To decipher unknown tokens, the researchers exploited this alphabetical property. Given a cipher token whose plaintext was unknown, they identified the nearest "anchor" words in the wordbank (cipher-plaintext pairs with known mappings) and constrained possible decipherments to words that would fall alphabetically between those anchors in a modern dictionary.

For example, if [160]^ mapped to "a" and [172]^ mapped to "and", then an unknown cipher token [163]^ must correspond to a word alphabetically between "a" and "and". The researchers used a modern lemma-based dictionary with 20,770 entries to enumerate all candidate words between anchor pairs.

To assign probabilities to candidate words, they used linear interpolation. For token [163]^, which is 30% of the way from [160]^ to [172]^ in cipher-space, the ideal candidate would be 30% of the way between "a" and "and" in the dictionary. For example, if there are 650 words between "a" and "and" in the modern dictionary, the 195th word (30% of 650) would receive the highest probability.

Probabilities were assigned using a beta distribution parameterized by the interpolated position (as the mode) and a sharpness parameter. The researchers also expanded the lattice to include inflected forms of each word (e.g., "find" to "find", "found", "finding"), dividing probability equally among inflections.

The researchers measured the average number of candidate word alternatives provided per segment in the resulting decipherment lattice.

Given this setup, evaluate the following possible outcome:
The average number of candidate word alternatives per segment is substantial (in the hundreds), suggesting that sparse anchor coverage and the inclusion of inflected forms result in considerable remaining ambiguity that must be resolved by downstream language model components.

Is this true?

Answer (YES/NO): YES